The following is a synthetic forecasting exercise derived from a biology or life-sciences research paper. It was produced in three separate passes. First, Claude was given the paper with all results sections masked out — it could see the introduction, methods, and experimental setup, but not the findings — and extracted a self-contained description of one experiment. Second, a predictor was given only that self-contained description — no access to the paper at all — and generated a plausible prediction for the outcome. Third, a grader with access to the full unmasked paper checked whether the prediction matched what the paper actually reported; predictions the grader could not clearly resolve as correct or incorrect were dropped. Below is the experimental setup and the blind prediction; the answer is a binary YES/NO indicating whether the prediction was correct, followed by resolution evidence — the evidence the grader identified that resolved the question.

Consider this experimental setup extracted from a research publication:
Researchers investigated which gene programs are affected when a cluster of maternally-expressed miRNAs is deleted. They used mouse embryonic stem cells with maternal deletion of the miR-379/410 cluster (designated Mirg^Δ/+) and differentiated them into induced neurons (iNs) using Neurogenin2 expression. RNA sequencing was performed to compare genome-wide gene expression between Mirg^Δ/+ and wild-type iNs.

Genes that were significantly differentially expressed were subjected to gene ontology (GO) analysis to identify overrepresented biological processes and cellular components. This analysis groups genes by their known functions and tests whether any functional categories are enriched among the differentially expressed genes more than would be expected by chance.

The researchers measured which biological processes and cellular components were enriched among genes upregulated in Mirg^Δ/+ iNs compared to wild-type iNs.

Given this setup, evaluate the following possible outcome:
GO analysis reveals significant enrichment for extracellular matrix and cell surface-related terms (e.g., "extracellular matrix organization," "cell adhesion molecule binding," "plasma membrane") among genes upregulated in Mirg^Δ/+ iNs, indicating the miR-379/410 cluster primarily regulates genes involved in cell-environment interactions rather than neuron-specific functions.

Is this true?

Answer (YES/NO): NO